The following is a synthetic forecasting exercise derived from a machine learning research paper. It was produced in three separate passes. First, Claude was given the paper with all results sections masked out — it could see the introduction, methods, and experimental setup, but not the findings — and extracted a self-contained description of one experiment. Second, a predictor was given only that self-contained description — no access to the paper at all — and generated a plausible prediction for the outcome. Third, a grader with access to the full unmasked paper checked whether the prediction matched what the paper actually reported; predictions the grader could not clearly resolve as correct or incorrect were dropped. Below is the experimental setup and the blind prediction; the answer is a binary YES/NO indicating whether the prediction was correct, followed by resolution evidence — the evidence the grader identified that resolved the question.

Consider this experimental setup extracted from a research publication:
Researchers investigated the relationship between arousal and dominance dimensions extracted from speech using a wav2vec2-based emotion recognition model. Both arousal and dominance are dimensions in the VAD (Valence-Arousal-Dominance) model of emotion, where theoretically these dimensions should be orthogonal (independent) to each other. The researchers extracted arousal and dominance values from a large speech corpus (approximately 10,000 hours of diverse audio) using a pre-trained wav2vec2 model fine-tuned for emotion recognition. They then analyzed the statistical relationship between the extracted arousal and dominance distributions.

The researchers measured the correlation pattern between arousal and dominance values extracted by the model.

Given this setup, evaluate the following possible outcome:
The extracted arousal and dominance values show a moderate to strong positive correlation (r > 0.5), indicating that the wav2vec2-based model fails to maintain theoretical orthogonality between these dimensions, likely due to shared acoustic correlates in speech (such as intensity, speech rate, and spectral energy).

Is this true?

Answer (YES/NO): NO